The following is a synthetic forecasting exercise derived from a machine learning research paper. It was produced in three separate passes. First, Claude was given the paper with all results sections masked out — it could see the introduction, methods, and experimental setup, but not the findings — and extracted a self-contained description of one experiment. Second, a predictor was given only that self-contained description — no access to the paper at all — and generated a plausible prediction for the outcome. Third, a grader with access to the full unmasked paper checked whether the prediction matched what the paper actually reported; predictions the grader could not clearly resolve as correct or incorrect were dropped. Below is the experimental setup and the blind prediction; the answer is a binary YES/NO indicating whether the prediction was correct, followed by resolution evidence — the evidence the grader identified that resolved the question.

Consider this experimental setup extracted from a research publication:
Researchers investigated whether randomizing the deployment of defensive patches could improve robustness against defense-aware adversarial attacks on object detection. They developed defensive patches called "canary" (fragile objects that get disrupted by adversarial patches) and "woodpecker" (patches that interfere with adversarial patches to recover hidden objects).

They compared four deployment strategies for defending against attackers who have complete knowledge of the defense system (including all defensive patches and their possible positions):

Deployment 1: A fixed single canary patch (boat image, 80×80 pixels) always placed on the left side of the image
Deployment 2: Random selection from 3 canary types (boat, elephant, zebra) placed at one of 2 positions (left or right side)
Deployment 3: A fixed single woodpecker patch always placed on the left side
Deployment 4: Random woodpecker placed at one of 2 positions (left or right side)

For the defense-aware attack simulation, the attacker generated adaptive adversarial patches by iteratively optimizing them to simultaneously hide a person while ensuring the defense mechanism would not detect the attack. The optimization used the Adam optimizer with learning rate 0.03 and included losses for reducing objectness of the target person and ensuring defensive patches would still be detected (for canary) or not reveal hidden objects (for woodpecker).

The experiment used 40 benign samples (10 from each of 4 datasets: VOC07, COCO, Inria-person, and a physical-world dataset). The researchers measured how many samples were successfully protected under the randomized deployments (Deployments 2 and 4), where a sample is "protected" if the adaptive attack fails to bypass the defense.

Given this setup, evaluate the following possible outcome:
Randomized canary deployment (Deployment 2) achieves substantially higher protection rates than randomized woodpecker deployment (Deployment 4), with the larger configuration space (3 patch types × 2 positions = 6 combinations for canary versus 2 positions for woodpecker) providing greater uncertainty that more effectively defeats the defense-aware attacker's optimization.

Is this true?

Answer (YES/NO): NO